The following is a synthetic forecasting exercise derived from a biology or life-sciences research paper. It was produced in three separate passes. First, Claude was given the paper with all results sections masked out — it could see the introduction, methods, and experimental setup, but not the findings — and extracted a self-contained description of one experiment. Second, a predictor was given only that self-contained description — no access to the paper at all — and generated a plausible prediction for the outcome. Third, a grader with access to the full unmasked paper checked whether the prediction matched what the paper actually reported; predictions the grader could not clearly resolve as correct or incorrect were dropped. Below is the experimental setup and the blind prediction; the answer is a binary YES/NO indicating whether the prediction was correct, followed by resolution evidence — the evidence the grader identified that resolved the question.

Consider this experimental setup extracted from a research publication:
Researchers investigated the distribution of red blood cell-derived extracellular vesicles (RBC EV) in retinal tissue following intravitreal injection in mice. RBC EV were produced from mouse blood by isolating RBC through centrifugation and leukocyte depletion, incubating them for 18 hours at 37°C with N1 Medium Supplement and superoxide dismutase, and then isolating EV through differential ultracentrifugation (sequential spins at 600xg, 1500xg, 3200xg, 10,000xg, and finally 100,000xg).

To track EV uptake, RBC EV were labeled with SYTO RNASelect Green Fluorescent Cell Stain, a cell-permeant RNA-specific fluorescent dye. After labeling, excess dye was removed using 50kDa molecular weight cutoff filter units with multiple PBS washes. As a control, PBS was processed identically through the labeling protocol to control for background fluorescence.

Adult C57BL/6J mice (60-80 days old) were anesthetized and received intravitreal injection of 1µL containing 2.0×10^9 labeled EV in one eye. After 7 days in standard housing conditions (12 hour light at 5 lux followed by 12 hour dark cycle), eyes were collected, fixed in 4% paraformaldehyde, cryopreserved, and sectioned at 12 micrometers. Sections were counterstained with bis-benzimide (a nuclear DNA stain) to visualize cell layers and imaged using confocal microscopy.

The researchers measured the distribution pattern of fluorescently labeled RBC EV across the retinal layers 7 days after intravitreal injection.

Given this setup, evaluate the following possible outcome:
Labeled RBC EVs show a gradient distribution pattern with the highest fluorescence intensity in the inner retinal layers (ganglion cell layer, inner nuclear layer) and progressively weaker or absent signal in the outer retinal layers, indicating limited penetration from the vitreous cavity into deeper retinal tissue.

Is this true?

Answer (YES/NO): NO